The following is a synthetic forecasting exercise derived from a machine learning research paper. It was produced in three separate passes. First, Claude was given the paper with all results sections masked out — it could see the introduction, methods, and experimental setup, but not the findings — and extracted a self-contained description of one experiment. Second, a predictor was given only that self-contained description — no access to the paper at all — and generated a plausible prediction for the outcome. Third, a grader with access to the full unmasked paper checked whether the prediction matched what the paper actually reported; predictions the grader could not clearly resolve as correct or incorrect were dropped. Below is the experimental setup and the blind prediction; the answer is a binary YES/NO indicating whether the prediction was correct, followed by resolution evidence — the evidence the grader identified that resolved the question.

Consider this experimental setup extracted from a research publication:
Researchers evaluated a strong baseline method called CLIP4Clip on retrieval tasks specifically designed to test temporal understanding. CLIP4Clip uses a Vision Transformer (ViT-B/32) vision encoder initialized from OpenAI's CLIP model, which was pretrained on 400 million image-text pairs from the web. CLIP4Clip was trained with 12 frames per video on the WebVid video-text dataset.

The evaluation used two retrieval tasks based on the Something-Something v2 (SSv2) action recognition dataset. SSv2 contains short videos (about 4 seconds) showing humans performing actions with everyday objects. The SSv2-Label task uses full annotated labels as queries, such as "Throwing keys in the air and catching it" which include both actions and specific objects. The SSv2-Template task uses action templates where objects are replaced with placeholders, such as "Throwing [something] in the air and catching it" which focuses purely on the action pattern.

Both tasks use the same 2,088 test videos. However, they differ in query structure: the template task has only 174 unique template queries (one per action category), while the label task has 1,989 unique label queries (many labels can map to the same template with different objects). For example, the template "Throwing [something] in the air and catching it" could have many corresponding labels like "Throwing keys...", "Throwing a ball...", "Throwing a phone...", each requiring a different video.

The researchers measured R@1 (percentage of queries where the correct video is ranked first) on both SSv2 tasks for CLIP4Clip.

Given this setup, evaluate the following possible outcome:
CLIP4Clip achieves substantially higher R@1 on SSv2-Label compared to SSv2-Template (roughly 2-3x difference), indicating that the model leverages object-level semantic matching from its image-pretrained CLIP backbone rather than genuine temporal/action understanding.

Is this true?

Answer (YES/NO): NO